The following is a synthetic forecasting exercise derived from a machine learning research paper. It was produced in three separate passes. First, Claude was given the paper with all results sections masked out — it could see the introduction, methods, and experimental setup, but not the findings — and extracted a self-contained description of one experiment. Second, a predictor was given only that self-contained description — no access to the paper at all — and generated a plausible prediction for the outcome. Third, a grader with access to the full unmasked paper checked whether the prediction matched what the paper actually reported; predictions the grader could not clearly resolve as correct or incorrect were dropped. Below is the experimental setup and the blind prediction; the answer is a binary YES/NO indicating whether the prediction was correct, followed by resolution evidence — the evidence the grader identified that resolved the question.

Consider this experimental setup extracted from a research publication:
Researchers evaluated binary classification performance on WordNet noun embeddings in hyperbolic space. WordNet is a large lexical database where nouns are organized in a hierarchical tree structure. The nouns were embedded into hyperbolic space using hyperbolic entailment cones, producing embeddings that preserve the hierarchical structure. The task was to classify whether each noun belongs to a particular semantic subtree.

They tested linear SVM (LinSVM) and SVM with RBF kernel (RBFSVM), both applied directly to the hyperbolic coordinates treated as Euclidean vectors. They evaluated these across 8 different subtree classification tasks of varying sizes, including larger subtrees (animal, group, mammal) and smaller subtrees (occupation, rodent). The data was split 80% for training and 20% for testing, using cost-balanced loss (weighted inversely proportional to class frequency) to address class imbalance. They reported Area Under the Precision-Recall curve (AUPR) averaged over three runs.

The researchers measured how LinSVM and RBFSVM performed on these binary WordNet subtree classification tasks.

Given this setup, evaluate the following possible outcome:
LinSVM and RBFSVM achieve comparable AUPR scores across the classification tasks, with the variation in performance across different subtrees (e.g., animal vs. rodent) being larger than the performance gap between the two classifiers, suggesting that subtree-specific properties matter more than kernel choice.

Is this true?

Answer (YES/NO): YES